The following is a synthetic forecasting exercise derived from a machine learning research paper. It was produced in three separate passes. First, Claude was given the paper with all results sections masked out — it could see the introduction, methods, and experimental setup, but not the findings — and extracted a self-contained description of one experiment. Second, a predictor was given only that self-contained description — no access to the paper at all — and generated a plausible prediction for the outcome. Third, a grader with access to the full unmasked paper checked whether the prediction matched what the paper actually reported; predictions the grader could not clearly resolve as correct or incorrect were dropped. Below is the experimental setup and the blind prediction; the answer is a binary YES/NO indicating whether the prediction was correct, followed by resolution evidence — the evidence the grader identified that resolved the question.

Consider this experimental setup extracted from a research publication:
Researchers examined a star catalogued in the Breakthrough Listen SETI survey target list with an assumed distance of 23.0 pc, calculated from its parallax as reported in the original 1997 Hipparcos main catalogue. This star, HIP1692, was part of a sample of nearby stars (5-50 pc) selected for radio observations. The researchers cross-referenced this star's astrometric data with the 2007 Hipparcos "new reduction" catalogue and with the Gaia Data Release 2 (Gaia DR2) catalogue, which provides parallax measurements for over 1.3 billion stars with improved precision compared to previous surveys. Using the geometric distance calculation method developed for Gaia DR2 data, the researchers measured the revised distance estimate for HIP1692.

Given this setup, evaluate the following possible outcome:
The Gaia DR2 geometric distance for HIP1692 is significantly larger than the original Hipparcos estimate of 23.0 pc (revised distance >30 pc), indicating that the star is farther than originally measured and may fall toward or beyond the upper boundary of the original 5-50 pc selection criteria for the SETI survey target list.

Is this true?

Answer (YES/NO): YES